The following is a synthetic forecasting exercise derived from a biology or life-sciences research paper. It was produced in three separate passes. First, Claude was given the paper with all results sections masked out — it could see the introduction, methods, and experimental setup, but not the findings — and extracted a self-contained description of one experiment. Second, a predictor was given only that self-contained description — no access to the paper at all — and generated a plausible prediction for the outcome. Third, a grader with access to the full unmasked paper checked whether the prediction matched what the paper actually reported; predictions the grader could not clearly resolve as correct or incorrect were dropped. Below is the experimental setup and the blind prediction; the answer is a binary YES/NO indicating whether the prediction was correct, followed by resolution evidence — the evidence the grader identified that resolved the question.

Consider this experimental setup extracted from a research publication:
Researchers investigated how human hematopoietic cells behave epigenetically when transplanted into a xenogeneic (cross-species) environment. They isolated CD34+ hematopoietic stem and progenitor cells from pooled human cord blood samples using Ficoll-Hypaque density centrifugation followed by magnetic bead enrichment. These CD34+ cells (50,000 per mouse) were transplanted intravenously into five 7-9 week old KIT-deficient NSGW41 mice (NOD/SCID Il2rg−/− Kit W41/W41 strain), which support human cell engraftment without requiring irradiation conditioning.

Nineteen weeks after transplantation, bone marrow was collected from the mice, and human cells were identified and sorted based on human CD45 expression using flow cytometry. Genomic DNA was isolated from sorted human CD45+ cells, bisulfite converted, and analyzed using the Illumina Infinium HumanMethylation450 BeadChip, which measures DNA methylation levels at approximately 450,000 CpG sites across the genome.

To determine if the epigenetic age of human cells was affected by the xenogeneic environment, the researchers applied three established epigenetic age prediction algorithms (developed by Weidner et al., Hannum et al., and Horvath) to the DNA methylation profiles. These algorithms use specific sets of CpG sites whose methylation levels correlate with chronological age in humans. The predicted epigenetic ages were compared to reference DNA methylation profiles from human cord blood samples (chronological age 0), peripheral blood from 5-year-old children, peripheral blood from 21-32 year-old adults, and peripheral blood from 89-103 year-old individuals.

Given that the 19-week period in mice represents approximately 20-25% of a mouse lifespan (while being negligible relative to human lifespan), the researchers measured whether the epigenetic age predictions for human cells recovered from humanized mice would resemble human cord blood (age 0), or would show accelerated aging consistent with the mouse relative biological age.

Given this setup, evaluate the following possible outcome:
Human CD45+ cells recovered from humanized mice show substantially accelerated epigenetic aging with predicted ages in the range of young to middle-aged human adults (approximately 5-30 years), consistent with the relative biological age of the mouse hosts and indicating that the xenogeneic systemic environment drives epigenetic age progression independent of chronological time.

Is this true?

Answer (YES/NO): NO